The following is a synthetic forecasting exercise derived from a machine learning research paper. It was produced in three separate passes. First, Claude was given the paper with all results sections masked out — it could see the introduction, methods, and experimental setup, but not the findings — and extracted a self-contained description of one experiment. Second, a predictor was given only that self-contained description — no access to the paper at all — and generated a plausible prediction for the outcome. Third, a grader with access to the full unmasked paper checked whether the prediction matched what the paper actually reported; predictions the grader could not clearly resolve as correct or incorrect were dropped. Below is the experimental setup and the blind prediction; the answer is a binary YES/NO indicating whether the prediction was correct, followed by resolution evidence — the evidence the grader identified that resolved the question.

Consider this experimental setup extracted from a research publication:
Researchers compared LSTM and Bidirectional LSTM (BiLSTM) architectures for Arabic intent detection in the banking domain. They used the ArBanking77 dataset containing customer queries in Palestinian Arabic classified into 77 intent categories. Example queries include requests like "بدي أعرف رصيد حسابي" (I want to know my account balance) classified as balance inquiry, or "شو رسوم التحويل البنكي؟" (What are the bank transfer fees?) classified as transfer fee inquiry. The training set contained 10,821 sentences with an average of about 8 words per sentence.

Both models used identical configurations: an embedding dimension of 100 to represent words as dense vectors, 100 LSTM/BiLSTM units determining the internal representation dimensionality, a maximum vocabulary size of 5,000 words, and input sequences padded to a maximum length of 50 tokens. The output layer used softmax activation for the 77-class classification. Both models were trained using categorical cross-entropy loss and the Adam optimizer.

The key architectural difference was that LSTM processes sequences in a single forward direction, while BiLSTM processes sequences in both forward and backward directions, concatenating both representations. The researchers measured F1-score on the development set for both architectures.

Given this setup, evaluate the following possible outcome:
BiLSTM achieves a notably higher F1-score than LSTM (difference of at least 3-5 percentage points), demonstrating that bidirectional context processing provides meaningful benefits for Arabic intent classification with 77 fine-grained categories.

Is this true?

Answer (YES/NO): NO